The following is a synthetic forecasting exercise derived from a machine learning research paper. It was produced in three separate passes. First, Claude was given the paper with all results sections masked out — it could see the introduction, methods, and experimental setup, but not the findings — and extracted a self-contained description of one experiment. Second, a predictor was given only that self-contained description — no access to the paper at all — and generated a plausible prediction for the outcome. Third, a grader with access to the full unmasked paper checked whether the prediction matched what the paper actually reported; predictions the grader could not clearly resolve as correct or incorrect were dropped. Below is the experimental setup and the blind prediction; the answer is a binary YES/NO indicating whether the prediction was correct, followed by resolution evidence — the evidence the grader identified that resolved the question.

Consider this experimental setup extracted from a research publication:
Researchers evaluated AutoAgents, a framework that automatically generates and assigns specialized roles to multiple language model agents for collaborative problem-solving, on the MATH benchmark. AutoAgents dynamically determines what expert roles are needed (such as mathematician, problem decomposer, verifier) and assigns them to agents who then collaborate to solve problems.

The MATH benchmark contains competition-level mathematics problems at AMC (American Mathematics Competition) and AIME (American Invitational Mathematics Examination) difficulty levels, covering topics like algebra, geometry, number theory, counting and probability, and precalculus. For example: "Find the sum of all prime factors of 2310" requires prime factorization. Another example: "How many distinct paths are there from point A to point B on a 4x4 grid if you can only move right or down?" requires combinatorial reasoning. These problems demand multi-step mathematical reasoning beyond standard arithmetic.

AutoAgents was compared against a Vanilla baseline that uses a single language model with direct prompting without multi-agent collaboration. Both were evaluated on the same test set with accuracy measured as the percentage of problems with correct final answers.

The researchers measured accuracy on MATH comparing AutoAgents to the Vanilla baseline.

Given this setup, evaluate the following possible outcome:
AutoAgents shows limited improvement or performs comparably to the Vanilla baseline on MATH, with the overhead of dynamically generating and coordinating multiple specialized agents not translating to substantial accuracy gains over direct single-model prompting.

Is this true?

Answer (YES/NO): NO